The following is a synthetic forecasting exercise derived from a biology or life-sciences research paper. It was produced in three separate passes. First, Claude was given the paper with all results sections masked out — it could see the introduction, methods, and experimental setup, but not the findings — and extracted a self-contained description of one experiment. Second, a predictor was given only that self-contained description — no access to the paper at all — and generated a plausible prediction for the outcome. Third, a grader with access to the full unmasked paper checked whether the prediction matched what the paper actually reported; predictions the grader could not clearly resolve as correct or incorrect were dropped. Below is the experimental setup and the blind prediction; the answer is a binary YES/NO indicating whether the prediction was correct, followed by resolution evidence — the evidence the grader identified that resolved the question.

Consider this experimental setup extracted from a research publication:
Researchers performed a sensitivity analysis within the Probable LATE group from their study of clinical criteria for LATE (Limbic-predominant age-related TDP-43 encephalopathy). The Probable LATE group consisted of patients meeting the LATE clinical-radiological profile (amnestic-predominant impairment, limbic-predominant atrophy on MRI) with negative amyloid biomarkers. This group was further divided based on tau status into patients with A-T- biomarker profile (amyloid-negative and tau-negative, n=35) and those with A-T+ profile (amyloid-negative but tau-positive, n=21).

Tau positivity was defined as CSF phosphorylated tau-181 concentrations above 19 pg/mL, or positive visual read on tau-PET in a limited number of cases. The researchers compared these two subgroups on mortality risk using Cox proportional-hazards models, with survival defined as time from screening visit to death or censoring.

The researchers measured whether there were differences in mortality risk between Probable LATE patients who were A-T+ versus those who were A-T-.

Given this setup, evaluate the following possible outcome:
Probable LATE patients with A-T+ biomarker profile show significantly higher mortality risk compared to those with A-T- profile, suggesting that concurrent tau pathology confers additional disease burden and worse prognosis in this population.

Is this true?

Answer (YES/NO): NO